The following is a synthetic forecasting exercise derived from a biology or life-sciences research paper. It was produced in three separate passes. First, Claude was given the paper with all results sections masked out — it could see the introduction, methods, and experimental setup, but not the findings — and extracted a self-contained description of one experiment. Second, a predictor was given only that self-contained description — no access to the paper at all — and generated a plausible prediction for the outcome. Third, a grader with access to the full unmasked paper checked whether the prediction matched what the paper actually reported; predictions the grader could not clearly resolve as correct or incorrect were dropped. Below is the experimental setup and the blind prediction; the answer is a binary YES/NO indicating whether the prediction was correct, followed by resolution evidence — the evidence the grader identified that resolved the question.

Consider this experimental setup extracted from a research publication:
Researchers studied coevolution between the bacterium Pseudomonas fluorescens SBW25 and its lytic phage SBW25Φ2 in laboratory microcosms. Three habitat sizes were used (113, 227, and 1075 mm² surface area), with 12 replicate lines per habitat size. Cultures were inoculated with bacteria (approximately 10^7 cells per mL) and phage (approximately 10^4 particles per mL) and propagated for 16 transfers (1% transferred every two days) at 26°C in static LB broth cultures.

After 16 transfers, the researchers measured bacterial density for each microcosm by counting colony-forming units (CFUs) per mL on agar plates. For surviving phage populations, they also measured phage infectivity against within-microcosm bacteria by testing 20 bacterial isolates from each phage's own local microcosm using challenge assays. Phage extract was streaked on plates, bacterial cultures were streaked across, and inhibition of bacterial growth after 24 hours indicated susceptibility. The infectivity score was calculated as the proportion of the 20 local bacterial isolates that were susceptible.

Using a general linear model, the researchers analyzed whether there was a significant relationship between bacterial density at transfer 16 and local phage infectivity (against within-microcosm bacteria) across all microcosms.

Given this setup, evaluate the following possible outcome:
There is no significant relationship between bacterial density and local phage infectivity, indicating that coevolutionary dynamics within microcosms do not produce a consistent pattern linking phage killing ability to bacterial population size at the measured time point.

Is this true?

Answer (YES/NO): NO